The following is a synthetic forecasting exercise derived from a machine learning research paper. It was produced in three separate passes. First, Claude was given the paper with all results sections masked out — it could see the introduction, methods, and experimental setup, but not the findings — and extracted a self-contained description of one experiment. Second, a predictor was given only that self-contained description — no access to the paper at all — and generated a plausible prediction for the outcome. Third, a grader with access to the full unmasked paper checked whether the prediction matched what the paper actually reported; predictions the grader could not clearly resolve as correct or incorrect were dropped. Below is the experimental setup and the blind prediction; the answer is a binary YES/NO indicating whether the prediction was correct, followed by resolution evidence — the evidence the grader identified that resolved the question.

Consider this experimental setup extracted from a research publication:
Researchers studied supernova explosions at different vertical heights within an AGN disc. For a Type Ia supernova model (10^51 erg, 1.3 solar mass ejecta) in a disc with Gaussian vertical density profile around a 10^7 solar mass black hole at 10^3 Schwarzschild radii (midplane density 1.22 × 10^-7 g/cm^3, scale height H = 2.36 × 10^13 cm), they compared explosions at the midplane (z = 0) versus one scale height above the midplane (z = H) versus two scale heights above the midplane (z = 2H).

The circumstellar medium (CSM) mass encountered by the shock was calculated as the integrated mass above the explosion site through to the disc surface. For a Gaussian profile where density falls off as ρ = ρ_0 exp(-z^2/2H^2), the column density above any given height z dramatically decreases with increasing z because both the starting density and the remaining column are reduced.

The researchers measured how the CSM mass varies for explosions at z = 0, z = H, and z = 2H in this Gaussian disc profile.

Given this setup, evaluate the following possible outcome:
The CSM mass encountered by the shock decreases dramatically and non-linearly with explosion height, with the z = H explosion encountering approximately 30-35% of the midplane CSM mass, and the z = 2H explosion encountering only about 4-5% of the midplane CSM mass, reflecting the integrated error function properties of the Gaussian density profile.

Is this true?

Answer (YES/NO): NO